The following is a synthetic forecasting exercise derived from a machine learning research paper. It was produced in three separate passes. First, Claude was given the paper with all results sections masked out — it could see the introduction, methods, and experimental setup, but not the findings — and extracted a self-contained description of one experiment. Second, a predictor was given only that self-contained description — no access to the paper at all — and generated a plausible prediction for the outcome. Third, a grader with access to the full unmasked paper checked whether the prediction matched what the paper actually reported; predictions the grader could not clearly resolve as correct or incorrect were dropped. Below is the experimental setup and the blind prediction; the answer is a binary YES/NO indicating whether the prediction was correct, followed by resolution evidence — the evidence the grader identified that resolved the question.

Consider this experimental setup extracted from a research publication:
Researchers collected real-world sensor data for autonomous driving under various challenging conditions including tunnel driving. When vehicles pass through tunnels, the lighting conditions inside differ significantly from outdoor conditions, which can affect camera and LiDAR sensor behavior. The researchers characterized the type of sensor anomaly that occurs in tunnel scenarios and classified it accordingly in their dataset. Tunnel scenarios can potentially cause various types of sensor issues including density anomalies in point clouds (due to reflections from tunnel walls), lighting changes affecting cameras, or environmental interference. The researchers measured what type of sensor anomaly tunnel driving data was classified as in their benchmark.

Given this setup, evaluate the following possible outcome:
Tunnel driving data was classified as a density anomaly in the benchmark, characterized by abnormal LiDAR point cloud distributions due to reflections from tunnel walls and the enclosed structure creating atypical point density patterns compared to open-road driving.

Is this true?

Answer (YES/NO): YES